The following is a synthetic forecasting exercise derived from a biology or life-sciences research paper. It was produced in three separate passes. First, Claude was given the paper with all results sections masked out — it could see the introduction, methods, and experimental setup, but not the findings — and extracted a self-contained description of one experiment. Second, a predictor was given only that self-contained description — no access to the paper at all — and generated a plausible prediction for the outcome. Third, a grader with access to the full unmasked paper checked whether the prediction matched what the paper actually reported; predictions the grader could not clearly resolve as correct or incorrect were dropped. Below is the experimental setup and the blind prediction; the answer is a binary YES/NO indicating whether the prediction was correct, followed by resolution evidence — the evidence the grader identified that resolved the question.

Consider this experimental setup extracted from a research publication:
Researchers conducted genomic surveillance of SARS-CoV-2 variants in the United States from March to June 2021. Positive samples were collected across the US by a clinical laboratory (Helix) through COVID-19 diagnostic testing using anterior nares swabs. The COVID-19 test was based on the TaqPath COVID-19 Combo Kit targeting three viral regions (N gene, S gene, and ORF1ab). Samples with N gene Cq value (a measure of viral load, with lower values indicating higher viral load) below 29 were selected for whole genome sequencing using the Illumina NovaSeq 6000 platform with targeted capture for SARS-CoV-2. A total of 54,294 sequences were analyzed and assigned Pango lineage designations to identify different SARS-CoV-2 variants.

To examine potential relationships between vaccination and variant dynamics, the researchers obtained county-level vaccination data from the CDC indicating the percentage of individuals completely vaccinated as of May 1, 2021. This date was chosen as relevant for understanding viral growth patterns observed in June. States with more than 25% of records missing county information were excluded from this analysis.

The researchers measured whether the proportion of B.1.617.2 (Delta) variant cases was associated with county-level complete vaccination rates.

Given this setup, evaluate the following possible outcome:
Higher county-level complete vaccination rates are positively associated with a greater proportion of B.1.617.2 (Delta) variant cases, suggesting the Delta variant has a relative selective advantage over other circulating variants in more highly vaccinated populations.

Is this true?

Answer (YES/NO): NO